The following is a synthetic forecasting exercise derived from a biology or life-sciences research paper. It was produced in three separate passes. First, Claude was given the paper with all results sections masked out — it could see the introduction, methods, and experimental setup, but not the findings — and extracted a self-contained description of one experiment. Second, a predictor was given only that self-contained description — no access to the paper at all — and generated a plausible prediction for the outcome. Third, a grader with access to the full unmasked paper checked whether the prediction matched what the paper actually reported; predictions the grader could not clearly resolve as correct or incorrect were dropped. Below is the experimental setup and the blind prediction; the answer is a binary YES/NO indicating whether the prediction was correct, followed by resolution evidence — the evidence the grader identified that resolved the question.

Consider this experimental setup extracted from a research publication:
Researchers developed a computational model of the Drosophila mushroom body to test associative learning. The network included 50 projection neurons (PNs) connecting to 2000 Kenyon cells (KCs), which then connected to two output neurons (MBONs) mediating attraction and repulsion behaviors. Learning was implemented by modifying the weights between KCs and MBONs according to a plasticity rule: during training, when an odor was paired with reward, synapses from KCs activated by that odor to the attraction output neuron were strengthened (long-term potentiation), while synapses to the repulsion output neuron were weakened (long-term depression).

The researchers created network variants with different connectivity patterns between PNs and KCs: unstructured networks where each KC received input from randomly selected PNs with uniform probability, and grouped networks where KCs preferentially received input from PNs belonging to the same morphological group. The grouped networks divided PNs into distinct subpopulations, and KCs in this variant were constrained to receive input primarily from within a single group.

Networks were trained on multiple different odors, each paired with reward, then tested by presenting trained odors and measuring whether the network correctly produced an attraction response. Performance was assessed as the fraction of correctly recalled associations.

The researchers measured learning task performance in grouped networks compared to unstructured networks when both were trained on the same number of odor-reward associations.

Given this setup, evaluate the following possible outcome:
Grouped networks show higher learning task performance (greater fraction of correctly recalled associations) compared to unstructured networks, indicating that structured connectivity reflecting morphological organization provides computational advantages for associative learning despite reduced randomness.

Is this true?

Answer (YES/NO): NO